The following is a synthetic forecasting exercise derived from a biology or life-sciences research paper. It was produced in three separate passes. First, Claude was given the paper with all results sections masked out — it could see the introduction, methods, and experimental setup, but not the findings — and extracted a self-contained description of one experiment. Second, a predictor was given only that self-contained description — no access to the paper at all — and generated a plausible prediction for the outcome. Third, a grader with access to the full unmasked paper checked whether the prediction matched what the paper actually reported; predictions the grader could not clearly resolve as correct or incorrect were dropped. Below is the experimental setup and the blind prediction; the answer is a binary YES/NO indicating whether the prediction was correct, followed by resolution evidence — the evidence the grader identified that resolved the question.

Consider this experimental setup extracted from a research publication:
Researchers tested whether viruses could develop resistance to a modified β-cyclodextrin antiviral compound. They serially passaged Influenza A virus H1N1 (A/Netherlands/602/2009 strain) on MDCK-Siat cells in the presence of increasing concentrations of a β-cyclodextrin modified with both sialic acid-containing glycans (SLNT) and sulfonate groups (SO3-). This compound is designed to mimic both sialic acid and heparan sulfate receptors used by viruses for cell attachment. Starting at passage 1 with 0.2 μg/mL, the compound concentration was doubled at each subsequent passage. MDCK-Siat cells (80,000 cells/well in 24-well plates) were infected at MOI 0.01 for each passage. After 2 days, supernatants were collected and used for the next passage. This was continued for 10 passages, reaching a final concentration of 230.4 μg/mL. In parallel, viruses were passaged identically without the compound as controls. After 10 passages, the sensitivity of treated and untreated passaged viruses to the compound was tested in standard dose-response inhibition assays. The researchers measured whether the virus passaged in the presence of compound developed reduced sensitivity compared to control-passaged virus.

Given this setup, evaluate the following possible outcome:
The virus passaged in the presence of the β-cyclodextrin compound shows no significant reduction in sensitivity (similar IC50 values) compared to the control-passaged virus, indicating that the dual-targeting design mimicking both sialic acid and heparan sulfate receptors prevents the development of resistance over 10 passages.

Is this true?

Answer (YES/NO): NO